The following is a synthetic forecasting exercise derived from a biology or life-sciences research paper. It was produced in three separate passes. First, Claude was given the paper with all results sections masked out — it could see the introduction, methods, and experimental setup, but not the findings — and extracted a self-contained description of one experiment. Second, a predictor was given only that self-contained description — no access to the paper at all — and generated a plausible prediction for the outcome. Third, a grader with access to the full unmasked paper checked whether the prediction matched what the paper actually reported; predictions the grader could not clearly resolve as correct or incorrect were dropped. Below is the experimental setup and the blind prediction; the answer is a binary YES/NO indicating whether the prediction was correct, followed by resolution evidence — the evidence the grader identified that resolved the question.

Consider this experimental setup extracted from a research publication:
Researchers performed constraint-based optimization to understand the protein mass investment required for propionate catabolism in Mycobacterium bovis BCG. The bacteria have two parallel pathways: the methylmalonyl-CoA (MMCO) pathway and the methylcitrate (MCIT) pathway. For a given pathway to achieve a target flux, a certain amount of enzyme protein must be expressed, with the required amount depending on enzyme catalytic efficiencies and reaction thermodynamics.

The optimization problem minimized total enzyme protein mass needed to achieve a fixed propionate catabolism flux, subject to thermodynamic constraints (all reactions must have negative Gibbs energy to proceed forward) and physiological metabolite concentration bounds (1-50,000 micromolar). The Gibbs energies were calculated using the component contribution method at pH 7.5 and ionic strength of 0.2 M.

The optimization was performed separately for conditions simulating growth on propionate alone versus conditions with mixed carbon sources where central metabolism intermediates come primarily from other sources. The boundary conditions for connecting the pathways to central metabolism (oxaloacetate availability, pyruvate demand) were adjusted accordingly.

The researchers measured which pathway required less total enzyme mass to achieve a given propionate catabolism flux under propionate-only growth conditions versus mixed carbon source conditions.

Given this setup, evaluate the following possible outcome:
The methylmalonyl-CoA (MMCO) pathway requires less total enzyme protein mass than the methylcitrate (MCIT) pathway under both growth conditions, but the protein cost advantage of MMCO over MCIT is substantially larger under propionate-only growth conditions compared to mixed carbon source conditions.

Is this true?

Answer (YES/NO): NO